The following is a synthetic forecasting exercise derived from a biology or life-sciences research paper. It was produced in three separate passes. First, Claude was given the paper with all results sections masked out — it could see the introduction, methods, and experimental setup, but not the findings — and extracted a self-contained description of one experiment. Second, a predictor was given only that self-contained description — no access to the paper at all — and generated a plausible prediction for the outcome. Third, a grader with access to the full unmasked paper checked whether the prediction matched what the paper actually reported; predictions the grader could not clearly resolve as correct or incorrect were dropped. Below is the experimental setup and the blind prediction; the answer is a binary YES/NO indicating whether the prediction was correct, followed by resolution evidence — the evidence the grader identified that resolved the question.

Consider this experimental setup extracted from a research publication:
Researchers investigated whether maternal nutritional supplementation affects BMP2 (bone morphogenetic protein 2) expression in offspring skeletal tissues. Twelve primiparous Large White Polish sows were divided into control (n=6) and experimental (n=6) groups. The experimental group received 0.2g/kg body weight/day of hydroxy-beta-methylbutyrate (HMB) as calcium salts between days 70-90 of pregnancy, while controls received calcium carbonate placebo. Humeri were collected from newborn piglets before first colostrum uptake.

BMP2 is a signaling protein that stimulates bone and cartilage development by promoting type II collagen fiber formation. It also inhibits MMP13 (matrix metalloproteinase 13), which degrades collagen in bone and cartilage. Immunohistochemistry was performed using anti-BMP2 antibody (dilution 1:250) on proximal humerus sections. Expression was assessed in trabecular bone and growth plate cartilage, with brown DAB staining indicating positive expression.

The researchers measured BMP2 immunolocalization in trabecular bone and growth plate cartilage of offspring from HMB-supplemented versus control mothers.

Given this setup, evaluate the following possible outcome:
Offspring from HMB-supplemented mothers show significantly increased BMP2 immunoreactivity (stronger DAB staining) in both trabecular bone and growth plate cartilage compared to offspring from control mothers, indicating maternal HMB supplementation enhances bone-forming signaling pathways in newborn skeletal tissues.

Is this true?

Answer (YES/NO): NO